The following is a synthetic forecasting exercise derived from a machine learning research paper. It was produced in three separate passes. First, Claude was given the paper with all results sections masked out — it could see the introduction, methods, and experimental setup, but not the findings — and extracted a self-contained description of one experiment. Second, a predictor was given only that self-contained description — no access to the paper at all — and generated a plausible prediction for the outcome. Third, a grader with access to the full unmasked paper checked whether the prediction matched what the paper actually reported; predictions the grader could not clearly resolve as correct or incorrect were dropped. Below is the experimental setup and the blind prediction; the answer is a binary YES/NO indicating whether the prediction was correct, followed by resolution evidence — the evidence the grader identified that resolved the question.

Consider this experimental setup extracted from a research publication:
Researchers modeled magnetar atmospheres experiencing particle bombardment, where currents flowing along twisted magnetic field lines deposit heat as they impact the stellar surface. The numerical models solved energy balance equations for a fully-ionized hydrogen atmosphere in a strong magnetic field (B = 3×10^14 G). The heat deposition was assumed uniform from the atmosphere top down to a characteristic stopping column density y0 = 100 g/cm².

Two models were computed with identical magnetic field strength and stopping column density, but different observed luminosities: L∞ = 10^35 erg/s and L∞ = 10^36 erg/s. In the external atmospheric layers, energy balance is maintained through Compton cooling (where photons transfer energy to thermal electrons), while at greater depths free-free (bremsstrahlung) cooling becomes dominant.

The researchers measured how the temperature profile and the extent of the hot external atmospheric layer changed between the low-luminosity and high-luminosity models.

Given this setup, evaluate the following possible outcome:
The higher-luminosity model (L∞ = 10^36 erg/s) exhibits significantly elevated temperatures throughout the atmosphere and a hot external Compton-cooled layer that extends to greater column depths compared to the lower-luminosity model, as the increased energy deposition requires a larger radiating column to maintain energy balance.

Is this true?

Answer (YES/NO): YES